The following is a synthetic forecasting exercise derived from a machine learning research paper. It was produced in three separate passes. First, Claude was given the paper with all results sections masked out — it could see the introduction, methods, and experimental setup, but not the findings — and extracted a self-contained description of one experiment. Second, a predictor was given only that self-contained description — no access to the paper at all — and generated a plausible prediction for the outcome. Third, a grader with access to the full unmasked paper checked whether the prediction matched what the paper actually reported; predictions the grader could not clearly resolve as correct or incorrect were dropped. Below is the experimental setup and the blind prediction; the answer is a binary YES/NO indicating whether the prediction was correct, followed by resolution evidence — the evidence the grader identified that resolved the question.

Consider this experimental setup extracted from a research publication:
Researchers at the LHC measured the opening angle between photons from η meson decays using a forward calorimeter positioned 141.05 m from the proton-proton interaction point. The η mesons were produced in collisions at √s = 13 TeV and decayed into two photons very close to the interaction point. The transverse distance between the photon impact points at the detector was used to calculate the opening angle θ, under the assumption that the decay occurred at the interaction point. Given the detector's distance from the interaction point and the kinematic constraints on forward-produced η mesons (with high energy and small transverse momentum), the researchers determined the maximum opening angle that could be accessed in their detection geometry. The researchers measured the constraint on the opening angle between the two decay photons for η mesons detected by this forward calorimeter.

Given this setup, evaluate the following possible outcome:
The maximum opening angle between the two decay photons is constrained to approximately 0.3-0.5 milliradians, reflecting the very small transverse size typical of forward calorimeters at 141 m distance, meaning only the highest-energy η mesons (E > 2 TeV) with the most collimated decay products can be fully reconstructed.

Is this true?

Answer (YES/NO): NO